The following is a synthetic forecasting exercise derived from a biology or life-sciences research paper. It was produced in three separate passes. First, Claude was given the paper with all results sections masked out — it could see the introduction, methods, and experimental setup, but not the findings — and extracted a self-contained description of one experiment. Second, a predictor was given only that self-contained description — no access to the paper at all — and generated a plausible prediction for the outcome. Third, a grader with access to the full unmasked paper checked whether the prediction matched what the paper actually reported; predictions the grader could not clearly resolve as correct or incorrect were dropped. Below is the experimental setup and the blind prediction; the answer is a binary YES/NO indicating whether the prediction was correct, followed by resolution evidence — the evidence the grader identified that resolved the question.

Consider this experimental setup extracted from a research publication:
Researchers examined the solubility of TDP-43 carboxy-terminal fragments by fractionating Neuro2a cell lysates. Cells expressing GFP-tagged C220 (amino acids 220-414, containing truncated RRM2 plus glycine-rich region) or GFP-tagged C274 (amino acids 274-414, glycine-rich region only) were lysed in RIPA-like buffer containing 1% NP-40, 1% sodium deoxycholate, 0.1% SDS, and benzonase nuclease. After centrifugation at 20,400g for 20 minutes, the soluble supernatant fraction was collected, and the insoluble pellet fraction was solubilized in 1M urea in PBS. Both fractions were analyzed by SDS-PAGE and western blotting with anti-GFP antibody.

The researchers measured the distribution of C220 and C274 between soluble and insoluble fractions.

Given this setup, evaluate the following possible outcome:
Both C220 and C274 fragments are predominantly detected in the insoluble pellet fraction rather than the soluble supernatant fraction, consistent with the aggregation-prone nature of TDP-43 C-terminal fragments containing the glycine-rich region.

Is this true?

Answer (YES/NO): NO